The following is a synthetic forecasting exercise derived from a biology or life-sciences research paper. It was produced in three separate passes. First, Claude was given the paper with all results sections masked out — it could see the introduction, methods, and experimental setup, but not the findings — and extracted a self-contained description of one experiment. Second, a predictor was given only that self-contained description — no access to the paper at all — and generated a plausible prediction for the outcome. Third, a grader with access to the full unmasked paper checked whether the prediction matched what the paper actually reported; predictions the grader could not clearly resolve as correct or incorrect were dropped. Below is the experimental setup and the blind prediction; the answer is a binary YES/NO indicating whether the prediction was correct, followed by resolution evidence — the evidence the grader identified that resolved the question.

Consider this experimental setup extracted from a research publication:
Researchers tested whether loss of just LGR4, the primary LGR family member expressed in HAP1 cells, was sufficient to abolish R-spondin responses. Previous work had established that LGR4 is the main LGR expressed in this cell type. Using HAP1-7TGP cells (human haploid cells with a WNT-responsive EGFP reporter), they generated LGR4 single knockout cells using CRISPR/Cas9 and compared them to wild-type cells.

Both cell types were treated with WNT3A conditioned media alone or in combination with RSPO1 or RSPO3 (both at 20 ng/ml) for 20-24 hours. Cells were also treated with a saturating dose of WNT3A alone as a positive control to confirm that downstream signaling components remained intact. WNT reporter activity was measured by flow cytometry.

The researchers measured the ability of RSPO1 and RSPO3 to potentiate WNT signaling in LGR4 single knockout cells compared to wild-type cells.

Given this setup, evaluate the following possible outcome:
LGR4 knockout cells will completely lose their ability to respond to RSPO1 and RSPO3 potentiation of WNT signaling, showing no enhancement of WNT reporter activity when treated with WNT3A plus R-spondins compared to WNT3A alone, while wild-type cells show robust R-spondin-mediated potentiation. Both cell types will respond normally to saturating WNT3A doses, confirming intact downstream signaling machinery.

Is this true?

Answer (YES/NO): NO